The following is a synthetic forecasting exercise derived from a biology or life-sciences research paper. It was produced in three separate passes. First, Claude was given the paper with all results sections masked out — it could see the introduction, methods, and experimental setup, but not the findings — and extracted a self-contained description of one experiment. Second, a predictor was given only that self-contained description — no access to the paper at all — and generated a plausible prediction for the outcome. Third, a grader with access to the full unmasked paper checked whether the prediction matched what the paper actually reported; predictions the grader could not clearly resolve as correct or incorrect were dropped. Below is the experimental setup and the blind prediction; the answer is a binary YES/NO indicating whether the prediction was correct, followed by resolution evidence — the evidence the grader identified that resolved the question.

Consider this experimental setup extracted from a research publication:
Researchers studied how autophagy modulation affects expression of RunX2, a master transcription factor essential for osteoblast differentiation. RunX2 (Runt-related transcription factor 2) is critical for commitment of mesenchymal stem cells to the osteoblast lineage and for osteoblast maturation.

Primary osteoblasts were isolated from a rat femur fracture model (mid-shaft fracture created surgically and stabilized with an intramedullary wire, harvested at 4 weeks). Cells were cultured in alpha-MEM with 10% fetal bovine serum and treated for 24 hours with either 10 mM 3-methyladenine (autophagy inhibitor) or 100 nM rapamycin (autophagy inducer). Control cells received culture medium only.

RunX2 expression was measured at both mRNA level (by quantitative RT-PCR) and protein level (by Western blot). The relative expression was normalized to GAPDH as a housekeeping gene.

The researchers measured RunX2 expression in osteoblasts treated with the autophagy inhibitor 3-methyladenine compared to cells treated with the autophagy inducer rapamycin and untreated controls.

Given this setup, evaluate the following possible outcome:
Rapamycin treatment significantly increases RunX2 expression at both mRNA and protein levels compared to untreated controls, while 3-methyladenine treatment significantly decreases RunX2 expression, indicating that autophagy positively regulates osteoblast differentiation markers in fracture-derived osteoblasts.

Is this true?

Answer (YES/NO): YES